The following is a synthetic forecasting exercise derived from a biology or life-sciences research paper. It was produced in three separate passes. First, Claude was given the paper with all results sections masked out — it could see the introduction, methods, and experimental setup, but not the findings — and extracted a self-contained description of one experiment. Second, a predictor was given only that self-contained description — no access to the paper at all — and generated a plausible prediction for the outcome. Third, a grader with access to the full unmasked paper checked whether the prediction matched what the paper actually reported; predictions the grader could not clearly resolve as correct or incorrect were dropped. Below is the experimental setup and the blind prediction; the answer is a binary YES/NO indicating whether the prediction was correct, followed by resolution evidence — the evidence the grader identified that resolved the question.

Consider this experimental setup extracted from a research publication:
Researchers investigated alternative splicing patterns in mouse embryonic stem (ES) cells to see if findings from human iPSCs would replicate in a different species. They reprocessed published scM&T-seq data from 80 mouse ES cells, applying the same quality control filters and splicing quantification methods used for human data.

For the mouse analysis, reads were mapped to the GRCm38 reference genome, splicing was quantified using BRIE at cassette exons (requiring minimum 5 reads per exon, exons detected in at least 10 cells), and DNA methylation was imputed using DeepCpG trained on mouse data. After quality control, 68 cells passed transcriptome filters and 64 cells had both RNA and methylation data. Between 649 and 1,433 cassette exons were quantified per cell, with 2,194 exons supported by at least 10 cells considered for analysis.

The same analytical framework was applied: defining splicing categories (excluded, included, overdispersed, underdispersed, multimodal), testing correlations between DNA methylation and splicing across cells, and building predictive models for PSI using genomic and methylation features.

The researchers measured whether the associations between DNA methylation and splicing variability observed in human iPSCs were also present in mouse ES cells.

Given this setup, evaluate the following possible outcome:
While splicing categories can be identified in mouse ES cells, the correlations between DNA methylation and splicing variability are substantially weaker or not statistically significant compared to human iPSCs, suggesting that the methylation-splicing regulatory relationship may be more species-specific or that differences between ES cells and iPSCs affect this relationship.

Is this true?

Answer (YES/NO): YES